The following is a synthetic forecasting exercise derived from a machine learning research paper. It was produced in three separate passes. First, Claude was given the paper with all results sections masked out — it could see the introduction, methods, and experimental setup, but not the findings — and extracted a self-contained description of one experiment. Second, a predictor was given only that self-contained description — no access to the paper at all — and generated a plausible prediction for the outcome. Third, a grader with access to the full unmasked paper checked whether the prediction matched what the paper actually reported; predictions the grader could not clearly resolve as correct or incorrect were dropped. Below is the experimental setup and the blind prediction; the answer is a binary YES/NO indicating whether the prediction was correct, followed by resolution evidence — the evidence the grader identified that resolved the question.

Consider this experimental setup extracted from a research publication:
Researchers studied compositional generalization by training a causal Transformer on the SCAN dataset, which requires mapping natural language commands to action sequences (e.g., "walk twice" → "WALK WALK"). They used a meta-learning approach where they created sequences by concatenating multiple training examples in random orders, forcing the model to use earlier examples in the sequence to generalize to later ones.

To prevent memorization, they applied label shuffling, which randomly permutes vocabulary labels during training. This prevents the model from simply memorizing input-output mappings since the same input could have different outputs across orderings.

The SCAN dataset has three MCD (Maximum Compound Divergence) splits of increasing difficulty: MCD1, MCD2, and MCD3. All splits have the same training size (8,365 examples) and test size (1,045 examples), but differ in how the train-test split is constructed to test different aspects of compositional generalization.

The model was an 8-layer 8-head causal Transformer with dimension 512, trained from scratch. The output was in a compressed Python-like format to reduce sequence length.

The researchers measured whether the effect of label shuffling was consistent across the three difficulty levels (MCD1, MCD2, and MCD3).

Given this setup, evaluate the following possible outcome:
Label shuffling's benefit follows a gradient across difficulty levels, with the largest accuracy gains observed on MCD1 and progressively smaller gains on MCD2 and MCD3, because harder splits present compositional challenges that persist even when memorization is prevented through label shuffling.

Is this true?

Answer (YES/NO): NO